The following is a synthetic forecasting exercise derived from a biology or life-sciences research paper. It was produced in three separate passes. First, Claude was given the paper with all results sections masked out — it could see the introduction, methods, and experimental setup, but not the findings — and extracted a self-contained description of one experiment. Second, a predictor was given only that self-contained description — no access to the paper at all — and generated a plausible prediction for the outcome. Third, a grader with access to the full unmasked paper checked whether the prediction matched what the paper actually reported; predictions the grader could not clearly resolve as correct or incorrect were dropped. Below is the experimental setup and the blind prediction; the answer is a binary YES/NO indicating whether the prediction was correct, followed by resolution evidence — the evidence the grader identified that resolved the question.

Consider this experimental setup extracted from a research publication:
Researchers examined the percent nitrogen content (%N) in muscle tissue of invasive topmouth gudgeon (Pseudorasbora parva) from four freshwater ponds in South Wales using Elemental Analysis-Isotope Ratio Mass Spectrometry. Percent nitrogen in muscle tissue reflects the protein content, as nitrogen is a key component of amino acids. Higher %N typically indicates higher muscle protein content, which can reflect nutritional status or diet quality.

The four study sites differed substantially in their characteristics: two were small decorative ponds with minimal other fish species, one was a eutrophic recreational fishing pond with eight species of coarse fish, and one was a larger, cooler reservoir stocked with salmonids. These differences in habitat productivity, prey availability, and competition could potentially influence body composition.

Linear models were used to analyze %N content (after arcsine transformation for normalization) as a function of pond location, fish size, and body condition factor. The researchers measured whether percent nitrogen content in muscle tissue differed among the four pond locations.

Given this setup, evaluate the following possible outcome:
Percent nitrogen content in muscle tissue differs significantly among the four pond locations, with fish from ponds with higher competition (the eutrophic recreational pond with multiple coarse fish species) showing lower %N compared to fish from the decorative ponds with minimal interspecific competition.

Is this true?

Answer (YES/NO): NO